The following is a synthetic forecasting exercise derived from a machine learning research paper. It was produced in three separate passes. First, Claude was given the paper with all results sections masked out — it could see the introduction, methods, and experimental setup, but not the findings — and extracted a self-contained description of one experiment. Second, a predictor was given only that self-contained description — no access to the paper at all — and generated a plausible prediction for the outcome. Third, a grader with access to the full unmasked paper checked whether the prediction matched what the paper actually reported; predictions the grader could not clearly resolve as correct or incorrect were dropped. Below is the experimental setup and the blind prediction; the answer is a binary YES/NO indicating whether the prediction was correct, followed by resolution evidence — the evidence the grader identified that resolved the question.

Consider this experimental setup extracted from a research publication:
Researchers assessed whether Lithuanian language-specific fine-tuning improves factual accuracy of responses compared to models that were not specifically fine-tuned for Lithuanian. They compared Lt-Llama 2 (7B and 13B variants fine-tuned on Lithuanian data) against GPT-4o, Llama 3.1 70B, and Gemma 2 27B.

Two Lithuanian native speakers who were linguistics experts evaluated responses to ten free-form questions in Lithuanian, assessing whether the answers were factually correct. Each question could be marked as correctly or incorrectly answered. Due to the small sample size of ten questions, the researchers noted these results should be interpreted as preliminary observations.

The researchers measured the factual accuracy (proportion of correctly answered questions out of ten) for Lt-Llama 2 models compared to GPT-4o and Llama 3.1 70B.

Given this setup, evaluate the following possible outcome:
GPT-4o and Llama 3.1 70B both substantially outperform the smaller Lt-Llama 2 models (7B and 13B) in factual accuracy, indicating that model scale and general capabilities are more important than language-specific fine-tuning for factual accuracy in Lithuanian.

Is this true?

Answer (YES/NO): YES